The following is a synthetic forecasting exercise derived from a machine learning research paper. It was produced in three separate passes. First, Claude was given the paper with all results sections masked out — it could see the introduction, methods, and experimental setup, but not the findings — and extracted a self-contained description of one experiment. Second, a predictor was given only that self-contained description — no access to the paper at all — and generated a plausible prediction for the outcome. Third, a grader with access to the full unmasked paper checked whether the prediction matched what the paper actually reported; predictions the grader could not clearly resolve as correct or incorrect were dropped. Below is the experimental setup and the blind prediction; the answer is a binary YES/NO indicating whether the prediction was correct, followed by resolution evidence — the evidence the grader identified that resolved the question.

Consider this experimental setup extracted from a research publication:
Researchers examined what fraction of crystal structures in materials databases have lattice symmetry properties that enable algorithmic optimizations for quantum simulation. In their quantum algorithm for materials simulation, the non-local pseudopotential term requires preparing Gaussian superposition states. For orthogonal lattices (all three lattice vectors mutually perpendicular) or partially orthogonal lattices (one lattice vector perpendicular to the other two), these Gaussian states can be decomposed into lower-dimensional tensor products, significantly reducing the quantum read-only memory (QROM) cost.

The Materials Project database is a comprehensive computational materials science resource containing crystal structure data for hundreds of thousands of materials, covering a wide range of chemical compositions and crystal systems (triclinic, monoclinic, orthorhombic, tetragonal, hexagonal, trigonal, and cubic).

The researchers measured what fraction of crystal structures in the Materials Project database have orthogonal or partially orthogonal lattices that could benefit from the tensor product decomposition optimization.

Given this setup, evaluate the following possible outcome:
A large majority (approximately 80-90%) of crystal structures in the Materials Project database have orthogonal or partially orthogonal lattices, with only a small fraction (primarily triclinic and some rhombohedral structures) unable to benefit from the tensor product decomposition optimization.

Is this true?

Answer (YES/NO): NO